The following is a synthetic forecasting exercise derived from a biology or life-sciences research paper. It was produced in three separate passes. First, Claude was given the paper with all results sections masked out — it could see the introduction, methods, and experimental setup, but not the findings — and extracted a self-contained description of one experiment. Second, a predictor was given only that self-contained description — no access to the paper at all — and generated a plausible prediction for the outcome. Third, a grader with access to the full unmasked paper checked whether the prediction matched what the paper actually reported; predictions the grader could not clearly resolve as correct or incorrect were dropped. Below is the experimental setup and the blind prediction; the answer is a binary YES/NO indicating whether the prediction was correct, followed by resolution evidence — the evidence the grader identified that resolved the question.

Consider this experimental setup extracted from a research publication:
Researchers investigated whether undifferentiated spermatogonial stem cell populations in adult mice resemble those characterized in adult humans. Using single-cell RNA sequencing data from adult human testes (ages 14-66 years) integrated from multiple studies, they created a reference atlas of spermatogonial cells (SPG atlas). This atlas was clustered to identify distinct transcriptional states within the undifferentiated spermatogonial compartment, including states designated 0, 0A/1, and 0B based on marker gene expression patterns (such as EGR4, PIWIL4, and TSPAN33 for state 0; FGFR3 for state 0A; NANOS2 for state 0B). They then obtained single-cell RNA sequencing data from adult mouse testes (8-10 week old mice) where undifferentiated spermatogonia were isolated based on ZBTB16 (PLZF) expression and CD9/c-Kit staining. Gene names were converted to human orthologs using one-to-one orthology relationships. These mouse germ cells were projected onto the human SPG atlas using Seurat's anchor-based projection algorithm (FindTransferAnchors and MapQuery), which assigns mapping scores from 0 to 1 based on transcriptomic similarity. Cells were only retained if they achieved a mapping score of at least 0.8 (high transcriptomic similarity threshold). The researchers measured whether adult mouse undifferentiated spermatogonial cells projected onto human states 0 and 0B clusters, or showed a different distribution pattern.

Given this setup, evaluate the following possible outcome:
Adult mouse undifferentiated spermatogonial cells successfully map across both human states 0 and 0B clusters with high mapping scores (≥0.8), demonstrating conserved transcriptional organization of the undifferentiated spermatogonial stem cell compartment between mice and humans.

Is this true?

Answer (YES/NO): NO